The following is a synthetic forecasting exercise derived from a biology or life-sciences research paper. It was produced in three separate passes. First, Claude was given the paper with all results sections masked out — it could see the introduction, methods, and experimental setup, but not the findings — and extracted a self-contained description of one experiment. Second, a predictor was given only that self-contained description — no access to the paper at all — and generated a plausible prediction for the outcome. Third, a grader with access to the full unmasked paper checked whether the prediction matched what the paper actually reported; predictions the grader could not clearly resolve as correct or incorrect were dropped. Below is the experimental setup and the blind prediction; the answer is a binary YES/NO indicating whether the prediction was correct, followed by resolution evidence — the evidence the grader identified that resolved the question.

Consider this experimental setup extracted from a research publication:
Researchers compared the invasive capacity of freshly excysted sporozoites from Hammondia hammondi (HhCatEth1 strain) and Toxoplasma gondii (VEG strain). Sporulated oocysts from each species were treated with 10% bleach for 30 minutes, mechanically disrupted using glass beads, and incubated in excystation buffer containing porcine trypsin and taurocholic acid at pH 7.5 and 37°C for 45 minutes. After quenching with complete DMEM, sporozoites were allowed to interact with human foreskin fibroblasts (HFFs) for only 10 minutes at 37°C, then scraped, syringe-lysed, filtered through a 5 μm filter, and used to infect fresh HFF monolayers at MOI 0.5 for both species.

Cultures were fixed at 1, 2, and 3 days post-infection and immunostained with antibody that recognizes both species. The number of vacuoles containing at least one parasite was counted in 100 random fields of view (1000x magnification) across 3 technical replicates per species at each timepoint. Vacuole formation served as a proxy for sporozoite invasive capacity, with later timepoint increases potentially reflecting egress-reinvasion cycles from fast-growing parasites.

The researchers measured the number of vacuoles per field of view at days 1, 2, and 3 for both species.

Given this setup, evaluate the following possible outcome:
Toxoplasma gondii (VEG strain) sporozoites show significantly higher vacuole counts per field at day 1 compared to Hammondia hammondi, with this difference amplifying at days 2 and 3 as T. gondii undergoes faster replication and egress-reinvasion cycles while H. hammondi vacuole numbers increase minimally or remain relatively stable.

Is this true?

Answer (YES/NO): NO